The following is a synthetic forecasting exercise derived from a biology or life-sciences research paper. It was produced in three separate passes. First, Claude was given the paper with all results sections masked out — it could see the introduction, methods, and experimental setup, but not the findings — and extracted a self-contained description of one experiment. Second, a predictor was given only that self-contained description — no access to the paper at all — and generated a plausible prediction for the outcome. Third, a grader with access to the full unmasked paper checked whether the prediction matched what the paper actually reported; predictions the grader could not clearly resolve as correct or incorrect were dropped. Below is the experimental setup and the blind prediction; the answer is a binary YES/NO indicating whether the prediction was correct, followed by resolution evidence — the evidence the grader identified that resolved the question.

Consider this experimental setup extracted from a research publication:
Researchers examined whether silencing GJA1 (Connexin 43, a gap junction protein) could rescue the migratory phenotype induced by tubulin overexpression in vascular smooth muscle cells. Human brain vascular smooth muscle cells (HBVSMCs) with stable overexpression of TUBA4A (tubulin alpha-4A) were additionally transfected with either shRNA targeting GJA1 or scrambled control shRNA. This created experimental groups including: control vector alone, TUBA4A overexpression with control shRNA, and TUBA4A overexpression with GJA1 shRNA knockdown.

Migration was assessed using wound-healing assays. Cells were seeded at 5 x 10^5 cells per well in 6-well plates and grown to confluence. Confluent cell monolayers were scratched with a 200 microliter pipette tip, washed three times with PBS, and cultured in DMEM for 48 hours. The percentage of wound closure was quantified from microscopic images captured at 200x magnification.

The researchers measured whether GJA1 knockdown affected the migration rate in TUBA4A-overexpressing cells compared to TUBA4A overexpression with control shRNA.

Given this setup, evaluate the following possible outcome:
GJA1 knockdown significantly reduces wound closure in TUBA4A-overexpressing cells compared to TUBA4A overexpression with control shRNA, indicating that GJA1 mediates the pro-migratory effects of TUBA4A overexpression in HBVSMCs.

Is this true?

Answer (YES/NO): YES